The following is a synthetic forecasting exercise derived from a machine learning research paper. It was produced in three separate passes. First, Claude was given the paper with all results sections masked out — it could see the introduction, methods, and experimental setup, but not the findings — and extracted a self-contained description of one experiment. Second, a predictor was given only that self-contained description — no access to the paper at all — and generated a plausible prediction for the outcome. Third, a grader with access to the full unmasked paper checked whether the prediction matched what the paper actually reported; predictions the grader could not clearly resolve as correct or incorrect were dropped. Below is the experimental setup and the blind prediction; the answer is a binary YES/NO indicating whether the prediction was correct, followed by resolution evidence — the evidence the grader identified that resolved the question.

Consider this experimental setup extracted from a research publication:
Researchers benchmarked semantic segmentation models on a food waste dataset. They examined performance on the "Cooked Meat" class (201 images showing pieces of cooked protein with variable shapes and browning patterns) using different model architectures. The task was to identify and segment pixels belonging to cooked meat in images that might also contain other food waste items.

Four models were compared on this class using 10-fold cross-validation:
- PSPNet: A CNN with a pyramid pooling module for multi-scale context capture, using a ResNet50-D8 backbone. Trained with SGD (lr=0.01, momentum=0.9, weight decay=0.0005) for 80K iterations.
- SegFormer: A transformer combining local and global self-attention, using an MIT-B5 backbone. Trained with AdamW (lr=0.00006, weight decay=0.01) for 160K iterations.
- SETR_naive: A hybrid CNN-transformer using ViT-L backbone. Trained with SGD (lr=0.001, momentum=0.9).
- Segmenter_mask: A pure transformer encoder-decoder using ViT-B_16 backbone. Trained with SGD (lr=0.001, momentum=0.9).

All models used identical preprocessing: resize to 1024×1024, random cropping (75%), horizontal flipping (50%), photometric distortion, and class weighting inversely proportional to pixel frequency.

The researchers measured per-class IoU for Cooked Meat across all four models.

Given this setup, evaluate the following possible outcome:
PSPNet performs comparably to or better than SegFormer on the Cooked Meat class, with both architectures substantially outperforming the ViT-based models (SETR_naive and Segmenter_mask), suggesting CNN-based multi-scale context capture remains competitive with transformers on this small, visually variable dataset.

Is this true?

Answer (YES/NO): YES